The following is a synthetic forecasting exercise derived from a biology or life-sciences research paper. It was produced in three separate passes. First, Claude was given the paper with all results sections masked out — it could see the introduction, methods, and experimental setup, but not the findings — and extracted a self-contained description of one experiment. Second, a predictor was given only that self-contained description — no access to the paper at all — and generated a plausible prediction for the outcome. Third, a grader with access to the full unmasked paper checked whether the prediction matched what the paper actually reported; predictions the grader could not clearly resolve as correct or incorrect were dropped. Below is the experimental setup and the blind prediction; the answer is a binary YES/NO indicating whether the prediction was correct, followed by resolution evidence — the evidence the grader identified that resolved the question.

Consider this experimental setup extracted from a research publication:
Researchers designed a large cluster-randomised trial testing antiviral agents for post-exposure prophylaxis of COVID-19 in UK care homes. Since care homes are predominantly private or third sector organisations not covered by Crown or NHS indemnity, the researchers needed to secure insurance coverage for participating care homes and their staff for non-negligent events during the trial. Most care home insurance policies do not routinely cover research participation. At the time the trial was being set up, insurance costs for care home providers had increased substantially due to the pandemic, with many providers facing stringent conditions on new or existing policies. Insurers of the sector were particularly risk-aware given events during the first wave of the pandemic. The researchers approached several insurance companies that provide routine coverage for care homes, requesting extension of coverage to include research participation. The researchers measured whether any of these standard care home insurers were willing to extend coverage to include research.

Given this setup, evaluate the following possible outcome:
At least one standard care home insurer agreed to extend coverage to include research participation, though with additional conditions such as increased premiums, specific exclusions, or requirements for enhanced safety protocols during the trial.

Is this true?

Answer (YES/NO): NO